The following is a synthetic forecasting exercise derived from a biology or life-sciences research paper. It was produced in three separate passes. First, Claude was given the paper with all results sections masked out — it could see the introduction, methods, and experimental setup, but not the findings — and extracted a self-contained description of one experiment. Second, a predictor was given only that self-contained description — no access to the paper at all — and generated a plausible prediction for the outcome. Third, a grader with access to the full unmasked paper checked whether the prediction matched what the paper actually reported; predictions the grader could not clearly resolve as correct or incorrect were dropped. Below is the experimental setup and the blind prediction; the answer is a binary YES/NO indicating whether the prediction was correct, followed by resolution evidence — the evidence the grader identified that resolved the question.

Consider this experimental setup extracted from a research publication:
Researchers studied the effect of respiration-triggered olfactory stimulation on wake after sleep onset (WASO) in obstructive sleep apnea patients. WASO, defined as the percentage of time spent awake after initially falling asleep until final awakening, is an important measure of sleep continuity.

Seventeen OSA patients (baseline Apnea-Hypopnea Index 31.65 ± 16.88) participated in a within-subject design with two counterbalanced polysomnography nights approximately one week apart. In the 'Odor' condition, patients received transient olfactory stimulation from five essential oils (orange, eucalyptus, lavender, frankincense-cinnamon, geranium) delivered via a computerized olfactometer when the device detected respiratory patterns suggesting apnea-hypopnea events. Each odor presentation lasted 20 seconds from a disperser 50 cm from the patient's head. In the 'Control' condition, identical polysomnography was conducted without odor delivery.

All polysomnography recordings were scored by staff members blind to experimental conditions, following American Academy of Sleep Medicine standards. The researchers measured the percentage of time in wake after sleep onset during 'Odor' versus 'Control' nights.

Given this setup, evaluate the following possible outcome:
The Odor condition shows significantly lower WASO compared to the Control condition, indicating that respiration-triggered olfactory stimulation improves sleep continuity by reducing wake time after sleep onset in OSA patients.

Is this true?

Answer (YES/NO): NO